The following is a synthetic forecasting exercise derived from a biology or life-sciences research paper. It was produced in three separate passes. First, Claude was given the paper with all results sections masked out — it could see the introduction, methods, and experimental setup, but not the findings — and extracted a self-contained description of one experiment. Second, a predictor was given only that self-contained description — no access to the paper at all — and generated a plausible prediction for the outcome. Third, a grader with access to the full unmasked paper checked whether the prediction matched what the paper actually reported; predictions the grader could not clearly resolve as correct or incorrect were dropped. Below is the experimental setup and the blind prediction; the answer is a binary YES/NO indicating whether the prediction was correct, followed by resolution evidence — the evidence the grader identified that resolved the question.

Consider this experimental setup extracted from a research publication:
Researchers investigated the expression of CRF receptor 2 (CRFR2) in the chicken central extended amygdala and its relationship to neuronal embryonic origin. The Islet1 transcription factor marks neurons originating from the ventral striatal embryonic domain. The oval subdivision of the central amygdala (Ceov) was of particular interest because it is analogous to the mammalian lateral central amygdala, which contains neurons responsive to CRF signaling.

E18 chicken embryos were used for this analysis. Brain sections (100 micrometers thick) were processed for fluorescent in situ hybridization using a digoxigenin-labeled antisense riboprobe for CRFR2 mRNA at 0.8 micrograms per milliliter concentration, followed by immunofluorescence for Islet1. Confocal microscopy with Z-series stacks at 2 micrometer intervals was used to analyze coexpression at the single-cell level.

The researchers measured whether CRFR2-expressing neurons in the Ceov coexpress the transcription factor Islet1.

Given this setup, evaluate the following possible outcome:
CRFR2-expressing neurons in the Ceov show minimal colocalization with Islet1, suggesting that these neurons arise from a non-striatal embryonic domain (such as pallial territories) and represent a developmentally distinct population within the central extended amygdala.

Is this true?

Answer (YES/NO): NO